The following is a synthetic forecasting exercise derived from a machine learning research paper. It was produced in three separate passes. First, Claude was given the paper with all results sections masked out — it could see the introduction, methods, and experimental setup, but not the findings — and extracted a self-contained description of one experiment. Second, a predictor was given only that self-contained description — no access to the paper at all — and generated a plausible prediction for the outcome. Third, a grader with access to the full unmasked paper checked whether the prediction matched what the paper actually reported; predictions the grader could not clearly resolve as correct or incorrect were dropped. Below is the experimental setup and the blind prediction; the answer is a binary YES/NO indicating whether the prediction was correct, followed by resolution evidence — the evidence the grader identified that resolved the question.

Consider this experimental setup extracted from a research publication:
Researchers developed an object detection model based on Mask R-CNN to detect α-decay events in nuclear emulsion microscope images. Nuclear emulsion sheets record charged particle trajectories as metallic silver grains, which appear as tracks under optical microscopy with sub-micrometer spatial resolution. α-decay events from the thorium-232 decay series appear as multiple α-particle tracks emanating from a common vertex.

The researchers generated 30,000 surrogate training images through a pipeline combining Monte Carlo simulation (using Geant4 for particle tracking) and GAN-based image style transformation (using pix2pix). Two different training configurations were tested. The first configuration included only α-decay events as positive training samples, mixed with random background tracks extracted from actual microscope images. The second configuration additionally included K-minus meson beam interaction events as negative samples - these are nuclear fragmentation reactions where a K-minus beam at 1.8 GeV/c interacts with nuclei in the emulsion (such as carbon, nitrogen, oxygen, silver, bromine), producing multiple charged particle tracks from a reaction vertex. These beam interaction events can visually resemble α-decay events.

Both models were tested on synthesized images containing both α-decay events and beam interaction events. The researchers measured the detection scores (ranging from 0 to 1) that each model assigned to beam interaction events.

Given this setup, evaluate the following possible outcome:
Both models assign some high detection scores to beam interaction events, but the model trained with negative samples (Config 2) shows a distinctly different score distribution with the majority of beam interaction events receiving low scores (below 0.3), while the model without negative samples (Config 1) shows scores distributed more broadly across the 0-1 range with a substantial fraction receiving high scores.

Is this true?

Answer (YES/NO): NO